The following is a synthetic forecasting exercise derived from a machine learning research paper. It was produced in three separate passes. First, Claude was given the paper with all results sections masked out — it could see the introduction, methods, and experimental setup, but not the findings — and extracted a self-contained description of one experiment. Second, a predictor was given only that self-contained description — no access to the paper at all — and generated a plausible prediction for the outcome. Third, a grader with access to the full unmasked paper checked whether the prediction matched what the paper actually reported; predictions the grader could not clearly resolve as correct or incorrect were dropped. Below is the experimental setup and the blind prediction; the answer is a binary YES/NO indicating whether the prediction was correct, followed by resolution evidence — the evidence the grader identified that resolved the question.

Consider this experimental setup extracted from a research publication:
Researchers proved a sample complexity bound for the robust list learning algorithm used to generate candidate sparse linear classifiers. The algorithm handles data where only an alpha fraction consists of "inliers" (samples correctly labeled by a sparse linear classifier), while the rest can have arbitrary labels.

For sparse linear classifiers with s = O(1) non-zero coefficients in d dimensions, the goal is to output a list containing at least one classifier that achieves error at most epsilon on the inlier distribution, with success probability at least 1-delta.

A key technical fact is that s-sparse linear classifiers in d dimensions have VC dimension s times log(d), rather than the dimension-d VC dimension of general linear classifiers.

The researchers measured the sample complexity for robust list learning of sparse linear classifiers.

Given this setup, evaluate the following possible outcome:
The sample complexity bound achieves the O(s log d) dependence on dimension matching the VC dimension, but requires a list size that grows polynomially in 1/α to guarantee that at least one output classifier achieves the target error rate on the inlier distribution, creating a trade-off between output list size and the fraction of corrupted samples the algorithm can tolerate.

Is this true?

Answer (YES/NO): YES